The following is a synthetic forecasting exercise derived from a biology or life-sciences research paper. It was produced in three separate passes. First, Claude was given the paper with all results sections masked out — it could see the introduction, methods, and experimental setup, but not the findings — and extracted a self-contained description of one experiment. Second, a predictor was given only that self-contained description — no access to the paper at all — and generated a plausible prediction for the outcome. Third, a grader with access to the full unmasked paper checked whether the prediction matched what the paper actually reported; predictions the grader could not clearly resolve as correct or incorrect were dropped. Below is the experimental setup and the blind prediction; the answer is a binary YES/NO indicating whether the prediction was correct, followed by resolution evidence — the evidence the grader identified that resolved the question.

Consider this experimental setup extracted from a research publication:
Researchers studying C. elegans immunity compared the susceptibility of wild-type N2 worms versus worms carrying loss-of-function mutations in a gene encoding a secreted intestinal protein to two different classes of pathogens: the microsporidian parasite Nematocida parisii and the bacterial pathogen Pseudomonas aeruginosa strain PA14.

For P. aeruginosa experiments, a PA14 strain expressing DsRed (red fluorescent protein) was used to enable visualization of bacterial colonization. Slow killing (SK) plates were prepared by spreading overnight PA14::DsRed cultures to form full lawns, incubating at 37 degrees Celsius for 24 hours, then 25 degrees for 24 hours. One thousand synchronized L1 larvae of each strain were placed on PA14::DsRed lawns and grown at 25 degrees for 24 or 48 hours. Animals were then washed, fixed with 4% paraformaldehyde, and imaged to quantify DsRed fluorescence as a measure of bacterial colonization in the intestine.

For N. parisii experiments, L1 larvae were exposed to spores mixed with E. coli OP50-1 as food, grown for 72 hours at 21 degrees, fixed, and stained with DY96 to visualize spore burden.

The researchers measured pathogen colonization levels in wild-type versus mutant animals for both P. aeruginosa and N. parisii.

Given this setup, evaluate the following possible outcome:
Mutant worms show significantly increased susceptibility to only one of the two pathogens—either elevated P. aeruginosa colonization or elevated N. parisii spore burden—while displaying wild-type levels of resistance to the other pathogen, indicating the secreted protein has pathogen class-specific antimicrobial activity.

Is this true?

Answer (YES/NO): NO